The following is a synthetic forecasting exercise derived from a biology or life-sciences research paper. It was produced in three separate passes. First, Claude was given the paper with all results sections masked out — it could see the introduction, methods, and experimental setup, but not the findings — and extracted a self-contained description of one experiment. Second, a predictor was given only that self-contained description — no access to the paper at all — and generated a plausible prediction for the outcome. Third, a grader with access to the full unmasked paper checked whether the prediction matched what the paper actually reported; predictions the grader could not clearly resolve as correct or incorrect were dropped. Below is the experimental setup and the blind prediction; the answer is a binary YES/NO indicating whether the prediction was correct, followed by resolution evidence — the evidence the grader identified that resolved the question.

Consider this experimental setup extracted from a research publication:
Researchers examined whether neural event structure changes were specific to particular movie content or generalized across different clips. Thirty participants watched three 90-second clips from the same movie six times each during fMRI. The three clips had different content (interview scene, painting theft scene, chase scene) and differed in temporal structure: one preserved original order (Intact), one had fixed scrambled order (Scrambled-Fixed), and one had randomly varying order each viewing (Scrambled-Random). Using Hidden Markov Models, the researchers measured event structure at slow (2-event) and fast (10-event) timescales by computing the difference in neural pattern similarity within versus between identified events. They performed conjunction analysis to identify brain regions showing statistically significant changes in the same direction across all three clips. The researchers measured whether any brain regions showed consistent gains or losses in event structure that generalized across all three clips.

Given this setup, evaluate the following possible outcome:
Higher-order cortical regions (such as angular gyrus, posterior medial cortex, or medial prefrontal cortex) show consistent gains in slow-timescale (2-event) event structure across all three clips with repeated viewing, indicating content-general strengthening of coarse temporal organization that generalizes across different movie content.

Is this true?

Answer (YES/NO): NO